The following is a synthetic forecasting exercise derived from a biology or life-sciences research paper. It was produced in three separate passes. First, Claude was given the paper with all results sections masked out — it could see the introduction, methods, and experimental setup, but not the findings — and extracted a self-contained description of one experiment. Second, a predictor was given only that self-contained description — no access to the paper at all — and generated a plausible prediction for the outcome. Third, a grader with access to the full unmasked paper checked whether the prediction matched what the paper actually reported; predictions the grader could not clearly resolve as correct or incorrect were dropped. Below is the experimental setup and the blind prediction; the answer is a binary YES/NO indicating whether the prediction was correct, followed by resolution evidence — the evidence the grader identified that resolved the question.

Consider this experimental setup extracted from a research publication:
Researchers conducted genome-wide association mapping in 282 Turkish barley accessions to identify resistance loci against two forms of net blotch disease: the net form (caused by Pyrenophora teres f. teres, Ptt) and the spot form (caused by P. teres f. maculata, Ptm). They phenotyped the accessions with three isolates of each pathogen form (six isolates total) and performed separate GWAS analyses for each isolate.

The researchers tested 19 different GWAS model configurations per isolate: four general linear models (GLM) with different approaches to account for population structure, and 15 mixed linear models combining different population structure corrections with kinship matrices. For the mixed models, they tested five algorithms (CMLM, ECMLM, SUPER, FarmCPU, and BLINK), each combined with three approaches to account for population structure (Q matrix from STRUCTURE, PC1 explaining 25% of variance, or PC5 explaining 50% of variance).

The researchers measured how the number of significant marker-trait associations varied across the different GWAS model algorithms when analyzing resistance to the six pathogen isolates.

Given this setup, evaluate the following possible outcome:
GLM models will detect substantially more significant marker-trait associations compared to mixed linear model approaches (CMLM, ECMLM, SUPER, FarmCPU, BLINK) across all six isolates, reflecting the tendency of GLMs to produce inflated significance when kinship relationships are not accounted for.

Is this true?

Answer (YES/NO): NO